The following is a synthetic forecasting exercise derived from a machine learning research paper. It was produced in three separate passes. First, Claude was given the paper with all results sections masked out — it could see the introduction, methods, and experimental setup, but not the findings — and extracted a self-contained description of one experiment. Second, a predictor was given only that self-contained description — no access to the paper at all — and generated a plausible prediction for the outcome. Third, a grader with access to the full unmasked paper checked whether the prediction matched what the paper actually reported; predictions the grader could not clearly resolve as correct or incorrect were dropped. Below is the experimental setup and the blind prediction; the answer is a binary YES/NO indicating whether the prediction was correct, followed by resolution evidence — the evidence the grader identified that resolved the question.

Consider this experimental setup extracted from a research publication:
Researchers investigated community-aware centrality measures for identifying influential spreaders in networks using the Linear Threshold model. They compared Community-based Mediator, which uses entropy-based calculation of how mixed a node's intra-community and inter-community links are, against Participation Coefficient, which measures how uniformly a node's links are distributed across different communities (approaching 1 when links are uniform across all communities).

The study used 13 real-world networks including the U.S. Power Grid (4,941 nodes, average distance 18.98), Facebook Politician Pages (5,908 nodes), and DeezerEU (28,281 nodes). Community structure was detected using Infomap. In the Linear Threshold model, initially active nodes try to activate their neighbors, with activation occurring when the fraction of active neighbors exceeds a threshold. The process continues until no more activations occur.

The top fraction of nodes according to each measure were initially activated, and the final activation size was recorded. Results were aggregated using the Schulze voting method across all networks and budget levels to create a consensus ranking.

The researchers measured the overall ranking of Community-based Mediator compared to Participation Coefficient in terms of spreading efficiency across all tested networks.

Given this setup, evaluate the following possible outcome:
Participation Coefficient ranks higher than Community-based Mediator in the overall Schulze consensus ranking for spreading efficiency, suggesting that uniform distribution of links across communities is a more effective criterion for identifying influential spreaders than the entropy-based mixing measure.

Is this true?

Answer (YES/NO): NO